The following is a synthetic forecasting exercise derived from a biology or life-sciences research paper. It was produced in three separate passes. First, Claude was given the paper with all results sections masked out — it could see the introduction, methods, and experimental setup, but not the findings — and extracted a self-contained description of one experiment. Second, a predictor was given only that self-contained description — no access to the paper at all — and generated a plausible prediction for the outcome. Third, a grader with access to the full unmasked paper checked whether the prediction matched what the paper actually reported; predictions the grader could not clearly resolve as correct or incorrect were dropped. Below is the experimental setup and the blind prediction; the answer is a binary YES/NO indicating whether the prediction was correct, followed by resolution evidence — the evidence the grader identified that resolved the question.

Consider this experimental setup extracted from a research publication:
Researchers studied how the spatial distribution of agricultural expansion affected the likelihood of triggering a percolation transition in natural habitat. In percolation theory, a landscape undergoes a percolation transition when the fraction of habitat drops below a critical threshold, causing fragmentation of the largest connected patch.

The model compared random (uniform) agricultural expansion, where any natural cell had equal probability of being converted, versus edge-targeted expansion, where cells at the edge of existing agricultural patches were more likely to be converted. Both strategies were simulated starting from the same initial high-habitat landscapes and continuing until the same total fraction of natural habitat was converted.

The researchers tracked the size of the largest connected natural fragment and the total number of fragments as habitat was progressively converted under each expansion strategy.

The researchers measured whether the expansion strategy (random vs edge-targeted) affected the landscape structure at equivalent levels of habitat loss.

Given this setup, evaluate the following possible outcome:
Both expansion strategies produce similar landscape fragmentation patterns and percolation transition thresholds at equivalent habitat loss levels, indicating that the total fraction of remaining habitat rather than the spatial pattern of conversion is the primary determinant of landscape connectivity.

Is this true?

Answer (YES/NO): NO